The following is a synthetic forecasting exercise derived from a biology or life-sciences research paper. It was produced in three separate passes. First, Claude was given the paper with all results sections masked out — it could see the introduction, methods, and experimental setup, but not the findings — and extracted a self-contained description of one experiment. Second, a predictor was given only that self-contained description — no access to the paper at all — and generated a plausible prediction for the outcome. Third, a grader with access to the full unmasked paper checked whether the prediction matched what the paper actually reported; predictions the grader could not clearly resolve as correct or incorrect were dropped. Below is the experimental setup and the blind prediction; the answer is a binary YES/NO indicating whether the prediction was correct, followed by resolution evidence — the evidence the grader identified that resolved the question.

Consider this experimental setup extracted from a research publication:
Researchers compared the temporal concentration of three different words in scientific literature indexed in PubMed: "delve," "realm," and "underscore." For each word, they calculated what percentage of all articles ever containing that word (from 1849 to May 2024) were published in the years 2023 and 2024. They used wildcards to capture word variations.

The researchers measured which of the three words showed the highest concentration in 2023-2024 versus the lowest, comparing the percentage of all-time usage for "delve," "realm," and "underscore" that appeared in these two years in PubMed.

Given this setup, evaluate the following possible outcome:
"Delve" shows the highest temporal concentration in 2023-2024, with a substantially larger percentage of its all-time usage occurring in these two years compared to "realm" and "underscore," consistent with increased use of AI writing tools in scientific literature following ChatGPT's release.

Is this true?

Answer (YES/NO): YES